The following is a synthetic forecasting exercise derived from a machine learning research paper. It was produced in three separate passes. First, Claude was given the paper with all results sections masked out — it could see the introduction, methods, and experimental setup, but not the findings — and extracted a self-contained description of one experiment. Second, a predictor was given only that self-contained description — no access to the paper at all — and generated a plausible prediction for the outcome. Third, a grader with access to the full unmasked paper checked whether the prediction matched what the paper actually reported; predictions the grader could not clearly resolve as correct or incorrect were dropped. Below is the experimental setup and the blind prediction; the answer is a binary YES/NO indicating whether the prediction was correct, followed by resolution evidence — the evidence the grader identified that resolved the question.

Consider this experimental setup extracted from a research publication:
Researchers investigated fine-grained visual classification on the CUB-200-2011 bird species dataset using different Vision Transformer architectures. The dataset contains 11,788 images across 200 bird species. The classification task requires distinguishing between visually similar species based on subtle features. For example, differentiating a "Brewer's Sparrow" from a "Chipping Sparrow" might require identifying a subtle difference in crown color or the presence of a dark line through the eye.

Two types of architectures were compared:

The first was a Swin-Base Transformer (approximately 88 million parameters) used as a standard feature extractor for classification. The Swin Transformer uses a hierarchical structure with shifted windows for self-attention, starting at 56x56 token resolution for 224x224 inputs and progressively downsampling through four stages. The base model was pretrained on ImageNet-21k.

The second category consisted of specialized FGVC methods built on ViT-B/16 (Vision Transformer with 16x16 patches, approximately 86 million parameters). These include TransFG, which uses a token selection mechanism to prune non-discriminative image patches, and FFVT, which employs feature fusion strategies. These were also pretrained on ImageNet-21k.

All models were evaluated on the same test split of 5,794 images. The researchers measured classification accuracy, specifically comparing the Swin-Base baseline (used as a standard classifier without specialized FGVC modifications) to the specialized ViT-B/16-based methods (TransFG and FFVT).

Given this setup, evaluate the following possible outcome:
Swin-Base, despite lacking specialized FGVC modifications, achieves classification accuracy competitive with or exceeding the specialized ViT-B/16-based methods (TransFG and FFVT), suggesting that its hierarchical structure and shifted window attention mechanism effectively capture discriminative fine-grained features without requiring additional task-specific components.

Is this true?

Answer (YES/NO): NO